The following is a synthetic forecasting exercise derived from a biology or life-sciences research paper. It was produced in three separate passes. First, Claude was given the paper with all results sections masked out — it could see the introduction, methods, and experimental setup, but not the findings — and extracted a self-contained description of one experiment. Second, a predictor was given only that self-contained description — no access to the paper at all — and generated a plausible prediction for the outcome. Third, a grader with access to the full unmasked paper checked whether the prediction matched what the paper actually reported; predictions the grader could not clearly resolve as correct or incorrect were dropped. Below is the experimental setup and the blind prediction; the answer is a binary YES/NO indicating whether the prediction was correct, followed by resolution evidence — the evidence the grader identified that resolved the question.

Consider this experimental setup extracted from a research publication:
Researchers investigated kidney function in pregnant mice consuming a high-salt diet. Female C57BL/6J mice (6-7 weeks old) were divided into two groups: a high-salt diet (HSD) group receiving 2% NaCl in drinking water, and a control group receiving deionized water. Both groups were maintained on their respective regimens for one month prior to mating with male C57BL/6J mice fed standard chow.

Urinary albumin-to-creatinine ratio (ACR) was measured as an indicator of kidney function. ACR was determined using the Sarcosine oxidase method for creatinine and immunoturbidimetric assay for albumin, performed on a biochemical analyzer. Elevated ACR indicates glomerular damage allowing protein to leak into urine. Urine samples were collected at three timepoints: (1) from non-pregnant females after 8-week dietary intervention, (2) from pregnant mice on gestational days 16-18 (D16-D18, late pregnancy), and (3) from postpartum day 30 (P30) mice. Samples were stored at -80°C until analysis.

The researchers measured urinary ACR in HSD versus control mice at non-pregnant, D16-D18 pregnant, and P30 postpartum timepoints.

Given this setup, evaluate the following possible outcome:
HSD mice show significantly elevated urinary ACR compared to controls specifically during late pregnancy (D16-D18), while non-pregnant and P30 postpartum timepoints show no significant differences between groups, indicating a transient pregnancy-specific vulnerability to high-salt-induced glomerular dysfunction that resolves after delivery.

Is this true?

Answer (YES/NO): NO